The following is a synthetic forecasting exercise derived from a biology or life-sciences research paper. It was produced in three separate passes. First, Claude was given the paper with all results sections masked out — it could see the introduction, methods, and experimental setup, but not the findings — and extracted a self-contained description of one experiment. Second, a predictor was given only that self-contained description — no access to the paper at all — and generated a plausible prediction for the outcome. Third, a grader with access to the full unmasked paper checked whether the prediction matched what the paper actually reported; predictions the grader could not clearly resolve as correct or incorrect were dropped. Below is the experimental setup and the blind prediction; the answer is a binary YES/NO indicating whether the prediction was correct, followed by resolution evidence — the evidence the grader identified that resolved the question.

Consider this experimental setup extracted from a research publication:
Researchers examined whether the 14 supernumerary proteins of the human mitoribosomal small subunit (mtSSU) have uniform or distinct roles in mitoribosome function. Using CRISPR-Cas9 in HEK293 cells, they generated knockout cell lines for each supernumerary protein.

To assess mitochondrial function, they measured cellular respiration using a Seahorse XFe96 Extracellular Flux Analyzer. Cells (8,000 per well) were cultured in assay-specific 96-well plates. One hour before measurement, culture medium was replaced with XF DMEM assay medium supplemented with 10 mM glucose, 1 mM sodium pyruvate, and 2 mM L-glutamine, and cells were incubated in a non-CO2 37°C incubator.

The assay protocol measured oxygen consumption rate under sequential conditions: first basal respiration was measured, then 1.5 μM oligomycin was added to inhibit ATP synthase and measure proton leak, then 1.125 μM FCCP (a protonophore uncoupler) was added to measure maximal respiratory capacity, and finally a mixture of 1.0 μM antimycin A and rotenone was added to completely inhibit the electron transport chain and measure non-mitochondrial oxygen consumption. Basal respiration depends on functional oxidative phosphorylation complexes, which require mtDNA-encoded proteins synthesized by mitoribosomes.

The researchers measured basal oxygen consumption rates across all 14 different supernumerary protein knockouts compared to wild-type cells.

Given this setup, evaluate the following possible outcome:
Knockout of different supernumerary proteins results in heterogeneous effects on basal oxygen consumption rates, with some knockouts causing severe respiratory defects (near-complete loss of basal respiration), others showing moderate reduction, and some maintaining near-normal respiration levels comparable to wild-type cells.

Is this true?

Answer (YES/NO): NO